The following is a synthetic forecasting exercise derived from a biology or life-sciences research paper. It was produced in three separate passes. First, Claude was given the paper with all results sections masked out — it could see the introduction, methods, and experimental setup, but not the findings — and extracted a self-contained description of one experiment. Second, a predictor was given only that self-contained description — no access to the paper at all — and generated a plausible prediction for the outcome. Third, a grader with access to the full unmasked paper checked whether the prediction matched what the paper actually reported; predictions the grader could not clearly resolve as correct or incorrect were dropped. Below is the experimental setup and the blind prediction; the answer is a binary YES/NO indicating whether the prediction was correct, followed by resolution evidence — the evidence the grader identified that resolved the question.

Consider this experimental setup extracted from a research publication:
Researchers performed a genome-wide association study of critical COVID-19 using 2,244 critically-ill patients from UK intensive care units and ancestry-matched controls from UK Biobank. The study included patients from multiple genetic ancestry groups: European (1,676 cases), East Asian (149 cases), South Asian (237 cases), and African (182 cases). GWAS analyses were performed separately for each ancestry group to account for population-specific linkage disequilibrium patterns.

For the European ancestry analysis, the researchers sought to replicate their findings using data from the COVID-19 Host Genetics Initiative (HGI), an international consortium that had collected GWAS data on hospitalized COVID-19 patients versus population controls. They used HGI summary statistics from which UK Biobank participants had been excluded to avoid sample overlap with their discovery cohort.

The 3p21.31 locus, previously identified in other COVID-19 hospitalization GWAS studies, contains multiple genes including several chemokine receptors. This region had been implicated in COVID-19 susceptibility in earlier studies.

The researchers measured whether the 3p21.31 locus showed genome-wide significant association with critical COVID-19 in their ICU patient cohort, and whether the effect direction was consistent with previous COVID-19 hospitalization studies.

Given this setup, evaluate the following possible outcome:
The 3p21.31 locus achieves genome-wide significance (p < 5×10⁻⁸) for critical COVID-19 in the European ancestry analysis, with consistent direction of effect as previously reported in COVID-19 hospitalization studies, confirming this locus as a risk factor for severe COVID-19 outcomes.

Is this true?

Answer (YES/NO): YES